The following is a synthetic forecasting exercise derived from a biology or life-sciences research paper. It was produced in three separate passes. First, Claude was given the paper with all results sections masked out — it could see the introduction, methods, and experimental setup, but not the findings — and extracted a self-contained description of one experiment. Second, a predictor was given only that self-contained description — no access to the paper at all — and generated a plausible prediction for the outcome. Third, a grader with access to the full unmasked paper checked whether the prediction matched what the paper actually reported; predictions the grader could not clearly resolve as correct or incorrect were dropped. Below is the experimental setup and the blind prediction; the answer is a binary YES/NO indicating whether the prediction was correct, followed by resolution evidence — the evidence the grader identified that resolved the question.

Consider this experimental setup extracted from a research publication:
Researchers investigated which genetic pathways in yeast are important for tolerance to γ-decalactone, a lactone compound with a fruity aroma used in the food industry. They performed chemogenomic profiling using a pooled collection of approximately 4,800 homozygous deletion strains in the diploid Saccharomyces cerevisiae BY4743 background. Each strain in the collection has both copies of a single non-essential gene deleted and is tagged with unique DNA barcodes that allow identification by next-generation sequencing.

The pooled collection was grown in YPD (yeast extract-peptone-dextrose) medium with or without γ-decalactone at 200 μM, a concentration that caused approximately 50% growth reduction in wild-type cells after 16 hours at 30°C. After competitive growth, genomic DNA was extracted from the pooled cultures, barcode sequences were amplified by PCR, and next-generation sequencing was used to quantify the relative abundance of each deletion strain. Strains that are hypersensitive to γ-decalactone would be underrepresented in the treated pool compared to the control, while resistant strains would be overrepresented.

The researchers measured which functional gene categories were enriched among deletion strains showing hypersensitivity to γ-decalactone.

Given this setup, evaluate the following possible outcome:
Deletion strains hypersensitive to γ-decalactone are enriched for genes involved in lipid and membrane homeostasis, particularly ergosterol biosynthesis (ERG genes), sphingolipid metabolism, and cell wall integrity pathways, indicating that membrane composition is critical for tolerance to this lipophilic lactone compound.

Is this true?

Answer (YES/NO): NO